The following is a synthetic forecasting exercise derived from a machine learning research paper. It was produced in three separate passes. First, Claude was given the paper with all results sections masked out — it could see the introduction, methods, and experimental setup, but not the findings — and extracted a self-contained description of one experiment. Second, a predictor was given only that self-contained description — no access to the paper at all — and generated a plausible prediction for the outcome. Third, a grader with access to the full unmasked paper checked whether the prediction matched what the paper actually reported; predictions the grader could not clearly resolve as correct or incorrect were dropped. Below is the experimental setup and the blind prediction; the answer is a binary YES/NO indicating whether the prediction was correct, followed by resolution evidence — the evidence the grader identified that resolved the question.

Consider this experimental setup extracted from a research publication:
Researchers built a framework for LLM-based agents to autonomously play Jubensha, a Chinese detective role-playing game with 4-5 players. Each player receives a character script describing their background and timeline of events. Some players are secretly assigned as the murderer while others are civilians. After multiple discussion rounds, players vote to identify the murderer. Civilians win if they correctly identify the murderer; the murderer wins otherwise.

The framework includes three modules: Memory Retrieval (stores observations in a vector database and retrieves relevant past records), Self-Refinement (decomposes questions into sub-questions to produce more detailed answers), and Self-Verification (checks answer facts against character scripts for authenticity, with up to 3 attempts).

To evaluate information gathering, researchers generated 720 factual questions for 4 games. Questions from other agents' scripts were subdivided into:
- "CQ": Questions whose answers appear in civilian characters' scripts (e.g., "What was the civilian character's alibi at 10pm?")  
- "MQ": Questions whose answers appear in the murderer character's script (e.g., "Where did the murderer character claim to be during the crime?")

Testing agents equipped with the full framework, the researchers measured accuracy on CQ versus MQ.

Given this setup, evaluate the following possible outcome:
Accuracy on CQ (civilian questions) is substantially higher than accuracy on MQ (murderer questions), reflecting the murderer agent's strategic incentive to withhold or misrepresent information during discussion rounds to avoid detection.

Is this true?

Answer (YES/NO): NO